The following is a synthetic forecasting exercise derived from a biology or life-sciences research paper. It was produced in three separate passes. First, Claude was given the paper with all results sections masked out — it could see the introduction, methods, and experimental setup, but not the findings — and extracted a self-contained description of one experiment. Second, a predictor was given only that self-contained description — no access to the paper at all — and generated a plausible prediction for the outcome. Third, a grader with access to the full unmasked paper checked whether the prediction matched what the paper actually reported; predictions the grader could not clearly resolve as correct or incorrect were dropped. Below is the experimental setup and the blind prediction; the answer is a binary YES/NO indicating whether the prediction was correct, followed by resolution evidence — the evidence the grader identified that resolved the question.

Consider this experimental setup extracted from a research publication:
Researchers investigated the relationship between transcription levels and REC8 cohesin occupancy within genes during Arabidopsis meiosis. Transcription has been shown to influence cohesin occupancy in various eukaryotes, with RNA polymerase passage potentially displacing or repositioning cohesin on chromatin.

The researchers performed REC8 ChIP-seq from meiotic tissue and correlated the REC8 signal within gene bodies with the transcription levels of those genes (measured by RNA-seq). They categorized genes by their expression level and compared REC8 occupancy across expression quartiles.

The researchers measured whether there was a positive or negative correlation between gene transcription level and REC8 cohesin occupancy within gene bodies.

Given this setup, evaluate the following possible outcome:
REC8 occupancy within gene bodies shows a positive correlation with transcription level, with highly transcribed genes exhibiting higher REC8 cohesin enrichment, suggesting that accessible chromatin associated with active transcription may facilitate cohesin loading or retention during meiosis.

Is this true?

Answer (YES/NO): NO